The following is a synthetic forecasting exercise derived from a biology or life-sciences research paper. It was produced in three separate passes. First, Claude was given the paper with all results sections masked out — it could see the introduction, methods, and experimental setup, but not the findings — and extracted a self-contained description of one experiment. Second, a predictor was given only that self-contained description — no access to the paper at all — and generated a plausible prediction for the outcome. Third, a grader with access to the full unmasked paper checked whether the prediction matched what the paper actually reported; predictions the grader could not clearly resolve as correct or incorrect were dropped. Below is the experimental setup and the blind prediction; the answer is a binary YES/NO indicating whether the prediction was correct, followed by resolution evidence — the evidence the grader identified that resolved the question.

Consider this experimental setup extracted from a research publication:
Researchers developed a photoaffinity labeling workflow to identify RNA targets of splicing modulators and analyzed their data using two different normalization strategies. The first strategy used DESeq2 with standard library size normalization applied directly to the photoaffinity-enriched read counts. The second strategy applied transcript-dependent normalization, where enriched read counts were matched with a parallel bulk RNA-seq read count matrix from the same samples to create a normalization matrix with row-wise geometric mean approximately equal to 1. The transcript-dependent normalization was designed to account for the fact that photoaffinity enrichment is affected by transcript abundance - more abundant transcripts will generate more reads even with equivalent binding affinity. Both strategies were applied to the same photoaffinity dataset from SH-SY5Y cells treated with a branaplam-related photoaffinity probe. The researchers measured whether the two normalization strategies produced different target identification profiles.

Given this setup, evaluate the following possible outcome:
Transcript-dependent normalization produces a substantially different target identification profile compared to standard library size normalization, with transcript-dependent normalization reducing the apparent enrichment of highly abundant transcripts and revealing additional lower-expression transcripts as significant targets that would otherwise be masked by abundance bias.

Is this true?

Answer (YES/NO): NO